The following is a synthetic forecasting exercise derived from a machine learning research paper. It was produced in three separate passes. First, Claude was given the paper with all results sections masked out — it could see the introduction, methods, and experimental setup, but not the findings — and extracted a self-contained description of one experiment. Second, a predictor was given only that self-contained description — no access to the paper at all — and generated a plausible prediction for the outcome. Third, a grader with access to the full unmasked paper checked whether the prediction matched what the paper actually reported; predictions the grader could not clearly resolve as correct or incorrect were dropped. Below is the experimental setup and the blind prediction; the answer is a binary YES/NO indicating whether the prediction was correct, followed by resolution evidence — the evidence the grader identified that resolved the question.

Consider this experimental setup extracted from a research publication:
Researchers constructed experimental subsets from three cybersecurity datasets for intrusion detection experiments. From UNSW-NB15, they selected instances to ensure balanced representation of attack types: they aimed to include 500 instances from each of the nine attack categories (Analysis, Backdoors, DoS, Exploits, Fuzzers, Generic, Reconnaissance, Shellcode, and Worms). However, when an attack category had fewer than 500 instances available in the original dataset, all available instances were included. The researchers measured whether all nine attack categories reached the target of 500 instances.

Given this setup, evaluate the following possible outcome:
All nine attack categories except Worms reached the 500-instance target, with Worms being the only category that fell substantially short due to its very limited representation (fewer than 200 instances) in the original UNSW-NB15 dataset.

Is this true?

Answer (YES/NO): YES